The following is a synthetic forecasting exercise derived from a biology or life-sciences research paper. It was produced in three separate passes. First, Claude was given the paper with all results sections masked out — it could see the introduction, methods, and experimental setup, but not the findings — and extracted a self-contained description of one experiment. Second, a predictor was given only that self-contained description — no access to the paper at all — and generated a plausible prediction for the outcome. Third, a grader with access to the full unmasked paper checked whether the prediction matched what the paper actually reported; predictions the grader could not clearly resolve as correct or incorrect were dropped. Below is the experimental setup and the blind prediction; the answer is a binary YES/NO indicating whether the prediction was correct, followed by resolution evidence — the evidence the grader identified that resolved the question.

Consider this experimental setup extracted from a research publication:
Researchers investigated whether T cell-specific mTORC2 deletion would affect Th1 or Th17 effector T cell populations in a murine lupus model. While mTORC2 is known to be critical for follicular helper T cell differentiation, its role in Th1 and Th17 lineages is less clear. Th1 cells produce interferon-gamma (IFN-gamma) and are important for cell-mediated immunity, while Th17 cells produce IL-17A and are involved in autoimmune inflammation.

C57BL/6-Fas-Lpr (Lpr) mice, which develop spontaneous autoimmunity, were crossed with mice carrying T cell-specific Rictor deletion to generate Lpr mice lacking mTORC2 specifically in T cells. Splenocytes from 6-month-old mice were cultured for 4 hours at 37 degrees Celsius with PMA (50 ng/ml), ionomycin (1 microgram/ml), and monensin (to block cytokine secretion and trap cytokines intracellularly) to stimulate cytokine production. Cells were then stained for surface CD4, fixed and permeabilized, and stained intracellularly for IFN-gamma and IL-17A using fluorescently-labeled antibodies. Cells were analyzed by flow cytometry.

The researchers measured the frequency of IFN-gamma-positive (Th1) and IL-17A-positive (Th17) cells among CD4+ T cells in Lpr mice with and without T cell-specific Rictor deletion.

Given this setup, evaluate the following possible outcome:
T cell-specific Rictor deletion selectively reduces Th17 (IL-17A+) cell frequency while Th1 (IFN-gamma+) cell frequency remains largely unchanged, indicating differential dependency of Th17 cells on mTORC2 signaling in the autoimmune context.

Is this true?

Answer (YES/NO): NO